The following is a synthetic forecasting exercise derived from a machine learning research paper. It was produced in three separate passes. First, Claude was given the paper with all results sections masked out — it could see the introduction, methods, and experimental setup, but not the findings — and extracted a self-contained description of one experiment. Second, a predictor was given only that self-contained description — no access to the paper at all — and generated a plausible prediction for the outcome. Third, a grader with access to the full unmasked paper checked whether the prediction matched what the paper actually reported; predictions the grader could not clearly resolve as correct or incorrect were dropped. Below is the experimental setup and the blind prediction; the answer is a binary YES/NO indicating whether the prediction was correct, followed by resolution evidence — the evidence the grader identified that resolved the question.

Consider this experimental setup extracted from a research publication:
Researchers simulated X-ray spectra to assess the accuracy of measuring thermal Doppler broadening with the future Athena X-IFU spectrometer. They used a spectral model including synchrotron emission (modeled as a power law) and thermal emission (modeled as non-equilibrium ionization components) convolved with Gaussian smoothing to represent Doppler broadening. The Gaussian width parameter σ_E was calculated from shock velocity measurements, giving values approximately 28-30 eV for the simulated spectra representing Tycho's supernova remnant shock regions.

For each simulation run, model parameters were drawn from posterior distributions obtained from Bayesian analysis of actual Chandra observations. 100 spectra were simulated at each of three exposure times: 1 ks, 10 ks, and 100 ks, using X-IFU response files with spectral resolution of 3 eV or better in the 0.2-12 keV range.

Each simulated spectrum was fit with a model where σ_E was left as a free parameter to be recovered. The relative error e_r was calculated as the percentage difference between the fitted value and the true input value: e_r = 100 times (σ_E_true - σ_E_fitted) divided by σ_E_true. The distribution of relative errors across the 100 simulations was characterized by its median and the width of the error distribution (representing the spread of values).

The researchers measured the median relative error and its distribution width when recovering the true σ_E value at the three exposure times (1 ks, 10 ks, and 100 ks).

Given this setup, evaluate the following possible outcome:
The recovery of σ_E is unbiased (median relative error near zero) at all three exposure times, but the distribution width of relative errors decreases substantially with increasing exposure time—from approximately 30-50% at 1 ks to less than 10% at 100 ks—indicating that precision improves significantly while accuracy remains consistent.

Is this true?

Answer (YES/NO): NO